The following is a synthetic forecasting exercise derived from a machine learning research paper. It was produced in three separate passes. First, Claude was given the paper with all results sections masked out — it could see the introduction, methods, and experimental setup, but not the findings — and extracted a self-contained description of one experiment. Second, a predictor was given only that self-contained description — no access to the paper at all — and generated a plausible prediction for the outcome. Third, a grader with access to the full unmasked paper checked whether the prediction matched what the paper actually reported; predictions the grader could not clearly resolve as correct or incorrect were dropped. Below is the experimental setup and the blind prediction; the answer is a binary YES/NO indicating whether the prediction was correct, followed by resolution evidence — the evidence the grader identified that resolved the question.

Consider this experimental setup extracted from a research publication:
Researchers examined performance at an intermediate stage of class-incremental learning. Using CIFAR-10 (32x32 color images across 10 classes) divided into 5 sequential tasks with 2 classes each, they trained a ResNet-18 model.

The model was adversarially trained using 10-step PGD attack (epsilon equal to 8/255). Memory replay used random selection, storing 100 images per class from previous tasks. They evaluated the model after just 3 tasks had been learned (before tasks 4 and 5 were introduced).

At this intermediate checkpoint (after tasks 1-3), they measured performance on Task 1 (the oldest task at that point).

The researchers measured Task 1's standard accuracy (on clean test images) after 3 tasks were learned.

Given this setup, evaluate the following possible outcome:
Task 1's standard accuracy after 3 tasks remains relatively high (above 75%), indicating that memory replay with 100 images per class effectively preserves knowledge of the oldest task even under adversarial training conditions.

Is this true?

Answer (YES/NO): YES